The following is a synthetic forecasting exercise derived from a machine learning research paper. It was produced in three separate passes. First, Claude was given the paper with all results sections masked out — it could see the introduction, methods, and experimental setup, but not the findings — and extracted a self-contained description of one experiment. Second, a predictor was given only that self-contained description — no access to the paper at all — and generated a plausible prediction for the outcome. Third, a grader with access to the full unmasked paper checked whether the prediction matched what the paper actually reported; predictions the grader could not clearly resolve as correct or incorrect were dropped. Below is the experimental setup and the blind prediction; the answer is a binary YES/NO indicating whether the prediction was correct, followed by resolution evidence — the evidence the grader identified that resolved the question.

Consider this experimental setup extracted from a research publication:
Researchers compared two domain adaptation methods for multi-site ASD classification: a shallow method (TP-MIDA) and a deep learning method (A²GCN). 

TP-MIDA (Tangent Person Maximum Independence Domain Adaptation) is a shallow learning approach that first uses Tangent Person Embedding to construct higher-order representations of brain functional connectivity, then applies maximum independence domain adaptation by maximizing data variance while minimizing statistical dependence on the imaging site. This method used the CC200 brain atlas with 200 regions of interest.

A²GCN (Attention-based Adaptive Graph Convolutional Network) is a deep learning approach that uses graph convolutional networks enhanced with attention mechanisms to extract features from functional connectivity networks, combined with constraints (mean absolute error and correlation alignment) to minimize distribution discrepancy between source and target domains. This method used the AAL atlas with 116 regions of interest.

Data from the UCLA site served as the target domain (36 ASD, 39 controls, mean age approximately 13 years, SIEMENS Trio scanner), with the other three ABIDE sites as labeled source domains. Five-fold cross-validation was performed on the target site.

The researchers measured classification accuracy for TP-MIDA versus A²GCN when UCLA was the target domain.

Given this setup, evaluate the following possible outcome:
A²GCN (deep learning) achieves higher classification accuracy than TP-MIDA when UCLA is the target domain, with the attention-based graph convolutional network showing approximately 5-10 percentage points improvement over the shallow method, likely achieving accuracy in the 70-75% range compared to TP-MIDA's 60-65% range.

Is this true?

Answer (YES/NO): NO